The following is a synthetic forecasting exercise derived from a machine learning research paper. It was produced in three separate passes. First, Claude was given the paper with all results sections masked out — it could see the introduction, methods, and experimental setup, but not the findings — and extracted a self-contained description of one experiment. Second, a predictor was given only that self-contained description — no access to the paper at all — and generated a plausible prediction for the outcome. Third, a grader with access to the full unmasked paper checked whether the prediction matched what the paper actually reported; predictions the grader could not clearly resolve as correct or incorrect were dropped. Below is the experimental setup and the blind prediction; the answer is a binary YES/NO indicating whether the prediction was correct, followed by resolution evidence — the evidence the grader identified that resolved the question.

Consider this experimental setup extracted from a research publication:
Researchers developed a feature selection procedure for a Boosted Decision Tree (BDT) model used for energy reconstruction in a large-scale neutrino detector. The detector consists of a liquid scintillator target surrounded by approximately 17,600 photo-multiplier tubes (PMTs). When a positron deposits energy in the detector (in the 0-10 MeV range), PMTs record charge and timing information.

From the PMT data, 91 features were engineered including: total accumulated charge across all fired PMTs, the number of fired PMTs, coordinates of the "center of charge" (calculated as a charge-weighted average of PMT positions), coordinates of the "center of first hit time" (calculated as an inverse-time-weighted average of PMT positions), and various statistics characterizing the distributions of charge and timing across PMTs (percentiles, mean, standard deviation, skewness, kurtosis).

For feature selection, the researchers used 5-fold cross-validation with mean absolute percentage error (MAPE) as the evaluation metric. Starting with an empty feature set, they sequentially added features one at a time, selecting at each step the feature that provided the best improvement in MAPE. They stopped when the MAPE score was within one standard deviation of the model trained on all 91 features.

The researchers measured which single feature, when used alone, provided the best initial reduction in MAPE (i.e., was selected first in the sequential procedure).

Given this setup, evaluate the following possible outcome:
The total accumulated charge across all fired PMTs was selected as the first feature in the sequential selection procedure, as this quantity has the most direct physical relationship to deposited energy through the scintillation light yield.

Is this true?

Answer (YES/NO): YES